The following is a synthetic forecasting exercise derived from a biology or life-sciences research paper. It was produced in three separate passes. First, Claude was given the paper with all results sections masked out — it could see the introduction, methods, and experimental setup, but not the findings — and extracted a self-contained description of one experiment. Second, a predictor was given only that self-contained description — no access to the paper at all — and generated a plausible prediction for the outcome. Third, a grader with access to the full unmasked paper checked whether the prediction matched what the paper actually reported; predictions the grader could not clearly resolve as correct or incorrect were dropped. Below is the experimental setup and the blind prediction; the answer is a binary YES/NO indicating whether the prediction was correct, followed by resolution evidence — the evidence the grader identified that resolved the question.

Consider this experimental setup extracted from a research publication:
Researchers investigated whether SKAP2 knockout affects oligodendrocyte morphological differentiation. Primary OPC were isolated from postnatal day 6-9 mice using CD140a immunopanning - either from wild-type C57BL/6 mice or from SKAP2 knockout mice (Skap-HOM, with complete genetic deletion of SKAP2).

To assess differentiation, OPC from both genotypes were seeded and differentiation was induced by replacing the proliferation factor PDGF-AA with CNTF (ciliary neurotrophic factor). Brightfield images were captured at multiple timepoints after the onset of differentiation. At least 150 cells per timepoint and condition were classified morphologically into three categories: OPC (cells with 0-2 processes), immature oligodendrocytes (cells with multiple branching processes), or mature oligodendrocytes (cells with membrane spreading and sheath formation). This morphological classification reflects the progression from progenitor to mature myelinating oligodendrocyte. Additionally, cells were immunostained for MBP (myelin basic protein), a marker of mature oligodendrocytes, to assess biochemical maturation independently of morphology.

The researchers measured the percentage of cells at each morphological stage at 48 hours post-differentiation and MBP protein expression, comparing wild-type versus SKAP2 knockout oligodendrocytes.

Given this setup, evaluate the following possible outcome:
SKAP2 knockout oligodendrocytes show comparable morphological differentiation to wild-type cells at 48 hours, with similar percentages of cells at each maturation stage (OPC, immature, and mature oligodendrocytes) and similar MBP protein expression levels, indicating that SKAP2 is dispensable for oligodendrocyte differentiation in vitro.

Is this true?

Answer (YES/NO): NO